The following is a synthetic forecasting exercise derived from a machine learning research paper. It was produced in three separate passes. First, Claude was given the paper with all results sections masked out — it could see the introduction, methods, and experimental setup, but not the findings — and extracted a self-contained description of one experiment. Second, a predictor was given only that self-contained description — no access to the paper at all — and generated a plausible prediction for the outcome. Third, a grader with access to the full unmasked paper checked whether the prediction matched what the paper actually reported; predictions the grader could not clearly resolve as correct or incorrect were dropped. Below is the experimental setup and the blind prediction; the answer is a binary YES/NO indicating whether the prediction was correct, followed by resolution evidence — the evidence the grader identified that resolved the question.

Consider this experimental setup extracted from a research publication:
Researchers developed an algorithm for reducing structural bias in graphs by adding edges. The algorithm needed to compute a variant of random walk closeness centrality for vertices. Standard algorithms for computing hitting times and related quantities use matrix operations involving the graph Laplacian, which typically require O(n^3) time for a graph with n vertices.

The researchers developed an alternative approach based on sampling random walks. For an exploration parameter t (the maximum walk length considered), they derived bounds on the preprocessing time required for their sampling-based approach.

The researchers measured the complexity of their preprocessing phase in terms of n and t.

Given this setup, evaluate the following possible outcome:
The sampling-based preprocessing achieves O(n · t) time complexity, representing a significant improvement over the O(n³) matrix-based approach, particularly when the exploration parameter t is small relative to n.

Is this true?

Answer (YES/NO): NO